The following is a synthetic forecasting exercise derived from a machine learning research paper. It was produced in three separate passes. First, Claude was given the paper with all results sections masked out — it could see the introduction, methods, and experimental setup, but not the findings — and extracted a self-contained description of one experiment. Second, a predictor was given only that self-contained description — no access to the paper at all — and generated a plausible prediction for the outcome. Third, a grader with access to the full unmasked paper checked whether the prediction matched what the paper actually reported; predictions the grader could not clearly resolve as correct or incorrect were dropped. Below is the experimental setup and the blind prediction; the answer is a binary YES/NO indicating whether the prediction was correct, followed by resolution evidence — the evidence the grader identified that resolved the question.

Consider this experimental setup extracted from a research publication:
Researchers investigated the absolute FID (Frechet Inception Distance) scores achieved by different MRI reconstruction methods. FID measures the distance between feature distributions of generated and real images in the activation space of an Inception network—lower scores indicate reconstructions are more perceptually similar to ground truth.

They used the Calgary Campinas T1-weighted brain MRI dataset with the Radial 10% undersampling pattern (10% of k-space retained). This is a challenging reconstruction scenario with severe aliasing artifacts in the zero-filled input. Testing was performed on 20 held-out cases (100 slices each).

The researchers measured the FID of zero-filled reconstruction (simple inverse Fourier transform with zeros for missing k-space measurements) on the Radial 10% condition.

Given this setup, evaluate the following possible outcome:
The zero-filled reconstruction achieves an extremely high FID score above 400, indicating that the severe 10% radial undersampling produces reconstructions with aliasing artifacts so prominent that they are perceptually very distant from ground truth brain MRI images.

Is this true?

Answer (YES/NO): NO